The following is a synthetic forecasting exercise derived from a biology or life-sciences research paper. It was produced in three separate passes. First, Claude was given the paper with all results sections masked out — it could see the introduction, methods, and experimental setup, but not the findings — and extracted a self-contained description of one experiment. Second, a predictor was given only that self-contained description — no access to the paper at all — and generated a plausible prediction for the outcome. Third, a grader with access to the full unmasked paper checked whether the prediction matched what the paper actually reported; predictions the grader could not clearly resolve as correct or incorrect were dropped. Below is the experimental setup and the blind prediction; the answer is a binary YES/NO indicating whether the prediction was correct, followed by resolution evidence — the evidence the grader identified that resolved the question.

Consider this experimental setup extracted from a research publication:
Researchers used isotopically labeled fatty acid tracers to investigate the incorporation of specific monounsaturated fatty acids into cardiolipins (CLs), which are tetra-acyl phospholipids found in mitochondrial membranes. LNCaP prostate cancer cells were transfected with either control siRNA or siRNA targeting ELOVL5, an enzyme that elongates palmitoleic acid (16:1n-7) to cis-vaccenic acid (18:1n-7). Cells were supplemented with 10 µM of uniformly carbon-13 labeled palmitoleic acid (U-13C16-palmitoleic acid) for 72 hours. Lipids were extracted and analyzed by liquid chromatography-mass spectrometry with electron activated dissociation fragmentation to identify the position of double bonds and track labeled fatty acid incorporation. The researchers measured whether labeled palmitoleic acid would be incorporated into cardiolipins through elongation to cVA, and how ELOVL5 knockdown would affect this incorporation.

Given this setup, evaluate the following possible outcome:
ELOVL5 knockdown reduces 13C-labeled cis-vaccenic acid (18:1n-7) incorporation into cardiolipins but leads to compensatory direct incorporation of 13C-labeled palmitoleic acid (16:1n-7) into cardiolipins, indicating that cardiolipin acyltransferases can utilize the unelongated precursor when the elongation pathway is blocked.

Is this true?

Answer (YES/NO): YES